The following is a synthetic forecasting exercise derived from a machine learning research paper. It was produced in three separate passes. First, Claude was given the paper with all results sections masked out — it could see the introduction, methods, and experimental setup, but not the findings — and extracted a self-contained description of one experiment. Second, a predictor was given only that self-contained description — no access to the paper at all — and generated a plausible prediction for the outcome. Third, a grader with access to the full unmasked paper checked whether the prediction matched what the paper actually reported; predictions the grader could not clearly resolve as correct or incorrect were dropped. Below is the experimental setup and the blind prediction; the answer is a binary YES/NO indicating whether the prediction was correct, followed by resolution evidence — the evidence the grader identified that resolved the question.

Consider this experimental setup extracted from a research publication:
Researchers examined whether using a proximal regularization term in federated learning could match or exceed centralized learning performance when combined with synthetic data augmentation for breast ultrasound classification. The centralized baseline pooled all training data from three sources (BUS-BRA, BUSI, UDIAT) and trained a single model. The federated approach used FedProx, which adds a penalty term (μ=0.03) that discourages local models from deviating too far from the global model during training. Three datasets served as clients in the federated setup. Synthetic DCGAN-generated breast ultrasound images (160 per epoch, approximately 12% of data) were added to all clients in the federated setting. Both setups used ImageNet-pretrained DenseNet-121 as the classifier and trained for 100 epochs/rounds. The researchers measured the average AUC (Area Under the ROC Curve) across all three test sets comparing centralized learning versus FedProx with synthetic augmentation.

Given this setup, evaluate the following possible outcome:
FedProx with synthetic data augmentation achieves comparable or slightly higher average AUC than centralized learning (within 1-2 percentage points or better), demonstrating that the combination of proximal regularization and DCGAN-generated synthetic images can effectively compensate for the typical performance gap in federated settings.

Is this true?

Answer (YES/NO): YES